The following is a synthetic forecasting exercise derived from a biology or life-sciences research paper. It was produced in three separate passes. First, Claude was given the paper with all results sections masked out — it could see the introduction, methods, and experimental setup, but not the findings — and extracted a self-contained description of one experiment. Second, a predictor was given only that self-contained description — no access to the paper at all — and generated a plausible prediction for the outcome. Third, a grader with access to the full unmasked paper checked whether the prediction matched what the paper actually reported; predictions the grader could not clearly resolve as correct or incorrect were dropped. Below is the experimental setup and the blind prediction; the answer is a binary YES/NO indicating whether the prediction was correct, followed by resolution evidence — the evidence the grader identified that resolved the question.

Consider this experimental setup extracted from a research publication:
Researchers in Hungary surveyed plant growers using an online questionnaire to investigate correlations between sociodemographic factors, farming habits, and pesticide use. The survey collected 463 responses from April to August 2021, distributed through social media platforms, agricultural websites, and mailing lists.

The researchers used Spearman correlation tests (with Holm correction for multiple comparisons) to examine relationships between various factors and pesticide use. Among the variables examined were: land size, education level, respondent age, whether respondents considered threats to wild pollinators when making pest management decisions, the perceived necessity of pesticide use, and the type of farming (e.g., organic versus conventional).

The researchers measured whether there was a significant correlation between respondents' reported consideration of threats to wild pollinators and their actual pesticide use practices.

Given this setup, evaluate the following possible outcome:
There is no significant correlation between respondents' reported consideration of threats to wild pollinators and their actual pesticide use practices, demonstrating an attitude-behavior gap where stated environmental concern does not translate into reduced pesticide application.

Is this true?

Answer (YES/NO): YES